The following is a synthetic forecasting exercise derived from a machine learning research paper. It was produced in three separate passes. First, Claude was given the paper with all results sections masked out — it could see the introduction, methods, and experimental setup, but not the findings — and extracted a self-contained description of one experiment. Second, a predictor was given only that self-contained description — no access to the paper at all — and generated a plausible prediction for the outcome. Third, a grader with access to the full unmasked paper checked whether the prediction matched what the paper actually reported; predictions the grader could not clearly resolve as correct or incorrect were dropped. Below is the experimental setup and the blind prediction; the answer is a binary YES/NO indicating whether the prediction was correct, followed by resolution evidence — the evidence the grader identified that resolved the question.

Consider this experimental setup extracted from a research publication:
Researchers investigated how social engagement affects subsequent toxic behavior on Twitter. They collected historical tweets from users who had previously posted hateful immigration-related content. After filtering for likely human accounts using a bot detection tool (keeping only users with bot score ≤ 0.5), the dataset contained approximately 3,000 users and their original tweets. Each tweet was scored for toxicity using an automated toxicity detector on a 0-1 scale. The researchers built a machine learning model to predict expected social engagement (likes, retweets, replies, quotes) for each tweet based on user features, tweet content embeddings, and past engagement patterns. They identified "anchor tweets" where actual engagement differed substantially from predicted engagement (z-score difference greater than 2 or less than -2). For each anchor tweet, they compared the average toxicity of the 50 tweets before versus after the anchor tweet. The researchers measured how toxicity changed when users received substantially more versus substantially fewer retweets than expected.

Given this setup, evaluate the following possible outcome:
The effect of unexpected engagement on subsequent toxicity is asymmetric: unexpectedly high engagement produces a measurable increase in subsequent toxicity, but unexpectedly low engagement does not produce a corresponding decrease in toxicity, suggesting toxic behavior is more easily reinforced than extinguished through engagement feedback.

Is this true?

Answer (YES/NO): NO